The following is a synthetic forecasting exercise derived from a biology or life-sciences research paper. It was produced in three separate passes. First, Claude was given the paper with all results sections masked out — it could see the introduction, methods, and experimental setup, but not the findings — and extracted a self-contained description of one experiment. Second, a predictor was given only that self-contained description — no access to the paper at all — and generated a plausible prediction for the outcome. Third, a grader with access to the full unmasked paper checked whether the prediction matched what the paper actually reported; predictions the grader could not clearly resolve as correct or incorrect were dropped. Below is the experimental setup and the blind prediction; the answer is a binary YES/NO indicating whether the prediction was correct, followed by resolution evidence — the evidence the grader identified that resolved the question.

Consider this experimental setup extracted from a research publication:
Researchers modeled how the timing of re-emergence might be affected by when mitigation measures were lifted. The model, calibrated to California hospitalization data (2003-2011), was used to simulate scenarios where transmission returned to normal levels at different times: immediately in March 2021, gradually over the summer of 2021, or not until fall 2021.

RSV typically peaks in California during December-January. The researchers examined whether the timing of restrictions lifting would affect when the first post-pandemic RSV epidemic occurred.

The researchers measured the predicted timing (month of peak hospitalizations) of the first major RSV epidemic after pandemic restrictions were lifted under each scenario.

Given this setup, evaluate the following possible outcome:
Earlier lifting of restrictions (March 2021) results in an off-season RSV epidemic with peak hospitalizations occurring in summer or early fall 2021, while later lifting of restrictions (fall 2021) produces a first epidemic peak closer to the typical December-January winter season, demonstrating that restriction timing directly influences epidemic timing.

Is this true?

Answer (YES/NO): NO